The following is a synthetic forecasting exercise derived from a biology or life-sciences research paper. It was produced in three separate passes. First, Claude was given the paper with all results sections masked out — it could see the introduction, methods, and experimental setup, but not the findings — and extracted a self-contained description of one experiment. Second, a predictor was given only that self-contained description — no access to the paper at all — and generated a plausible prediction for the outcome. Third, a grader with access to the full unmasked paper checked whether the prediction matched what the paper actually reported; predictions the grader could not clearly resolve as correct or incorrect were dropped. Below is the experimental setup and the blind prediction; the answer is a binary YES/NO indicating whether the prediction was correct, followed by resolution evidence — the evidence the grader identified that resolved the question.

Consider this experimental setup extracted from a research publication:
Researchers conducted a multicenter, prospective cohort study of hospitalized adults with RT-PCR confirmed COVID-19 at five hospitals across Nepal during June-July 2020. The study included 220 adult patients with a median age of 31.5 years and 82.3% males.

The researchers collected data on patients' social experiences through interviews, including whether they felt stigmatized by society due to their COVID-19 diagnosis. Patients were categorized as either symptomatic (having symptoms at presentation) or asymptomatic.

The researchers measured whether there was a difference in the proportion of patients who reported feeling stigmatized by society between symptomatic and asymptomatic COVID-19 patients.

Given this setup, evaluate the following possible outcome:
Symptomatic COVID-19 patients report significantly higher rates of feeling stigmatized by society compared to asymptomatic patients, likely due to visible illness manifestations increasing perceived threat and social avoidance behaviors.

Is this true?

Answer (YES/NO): YES